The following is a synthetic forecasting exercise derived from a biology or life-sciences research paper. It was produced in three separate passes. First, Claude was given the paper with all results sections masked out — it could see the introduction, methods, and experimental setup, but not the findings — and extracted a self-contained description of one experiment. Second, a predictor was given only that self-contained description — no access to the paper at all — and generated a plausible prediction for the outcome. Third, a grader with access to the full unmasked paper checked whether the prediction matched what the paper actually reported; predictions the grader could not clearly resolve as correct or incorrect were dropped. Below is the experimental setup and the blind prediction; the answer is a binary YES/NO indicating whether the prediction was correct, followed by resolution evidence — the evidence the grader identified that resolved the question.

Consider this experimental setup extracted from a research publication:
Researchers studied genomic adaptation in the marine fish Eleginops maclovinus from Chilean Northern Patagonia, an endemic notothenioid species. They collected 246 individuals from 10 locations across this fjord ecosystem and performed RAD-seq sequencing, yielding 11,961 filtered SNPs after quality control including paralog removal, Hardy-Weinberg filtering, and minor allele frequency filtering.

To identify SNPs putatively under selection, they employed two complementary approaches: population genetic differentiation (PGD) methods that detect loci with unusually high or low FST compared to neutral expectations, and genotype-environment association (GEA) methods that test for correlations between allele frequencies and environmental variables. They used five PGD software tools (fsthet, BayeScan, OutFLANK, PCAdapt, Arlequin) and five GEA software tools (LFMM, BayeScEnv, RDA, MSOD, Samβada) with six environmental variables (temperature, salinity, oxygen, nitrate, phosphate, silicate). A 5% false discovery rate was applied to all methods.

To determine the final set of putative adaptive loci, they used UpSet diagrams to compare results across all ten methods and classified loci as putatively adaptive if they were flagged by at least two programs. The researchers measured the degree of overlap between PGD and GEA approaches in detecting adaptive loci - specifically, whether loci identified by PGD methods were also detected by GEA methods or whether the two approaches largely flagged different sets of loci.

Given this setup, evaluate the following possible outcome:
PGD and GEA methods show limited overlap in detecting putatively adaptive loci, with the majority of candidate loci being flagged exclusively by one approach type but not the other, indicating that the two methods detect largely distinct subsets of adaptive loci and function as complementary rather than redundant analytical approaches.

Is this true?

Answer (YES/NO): YES